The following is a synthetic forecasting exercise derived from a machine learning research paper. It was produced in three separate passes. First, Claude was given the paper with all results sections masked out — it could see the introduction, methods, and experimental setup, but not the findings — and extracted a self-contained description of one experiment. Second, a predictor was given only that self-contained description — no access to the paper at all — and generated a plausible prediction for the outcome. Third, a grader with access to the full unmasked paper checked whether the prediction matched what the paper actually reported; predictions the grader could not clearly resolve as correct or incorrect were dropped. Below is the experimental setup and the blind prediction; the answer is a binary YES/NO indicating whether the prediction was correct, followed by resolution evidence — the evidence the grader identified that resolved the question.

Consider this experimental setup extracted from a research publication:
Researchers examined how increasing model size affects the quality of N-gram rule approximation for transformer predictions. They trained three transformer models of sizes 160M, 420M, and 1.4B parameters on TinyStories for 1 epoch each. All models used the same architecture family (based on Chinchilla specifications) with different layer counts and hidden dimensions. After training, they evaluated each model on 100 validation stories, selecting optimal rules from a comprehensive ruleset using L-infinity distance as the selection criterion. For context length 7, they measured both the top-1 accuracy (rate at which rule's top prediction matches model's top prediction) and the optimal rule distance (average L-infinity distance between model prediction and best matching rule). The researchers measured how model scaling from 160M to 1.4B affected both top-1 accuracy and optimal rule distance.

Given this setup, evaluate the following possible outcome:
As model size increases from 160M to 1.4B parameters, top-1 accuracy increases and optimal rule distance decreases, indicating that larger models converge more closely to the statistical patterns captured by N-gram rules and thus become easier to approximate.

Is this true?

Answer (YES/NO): NO